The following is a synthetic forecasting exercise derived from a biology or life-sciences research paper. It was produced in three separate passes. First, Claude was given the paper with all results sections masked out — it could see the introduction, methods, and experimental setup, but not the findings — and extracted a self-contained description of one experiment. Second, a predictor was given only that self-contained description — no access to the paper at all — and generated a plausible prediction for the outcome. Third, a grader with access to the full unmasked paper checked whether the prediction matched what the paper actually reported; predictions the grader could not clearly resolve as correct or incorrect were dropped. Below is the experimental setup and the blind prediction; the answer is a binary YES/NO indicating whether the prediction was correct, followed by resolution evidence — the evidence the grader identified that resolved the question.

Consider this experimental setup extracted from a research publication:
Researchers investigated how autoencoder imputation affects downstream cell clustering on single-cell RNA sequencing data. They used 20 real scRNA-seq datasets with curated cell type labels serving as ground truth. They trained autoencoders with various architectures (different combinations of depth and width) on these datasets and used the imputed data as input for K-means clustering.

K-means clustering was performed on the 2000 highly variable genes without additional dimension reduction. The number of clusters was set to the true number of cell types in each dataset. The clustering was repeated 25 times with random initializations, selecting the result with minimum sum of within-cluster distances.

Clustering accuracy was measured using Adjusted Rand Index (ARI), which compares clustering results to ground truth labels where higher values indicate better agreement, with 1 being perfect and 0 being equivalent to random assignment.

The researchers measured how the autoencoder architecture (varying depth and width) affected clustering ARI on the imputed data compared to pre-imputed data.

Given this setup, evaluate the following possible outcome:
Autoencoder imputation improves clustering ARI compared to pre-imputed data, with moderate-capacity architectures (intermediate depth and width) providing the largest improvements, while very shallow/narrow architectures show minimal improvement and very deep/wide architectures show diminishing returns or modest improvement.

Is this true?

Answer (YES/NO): NO